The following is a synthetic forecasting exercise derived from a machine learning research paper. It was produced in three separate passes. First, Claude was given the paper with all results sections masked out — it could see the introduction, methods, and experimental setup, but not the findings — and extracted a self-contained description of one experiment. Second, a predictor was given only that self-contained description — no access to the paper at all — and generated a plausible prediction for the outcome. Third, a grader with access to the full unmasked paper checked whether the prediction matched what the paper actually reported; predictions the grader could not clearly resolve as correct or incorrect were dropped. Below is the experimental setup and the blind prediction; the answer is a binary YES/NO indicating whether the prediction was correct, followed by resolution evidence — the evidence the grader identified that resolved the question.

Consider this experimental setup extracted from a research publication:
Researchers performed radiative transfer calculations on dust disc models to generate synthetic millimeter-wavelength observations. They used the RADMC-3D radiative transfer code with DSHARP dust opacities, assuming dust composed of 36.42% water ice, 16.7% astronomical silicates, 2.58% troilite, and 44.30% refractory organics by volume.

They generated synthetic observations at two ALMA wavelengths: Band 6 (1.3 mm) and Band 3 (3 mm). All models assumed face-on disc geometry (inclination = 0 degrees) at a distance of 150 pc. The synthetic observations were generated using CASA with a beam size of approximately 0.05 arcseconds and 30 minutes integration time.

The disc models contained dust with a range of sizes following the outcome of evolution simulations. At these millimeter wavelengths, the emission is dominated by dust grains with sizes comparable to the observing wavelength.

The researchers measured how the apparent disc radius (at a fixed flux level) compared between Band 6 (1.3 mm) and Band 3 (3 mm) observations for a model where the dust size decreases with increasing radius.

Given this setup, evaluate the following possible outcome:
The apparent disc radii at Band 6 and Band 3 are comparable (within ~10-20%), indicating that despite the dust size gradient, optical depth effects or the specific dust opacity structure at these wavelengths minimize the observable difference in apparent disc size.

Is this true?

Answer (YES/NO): YES